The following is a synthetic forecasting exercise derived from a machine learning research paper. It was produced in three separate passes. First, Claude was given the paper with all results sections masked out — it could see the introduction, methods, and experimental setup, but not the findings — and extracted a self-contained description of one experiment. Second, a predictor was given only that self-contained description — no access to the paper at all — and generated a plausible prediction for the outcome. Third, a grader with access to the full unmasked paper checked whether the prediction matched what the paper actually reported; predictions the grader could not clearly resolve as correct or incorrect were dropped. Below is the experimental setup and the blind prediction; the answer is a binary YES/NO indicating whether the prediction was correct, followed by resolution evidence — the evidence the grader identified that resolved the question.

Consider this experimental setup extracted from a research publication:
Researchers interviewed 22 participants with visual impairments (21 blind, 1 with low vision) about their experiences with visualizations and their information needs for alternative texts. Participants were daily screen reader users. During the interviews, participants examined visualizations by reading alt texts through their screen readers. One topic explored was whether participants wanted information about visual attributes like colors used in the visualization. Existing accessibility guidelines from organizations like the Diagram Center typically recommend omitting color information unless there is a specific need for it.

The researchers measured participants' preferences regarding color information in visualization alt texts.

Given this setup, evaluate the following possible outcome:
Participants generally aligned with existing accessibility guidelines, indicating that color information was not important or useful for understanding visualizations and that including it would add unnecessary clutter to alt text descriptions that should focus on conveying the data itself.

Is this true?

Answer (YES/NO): NO